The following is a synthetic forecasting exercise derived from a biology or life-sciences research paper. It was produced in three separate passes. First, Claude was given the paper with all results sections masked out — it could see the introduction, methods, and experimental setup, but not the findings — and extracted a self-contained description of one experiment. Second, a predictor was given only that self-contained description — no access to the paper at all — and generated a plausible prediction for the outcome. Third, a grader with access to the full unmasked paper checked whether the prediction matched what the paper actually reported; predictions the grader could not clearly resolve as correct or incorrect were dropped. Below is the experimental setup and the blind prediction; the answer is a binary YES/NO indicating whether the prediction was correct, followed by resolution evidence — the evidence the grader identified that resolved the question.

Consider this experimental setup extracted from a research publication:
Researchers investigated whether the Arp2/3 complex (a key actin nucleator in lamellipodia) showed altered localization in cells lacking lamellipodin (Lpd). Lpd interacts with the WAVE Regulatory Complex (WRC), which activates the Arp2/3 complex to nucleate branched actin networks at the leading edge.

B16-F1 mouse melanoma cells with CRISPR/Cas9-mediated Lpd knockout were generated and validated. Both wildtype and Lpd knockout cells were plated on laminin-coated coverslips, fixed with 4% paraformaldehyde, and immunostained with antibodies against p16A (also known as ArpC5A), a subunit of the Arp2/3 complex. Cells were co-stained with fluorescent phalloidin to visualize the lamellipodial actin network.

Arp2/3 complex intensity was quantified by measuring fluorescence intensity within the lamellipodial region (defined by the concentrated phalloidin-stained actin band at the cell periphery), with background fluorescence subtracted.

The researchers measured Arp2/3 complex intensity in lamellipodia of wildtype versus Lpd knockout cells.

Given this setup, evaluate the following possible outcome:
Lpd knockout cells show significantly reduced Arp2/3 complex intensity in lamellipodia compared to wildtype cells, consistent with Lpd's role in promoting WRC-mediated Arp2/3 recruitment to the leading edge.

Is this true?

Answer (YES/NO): NO